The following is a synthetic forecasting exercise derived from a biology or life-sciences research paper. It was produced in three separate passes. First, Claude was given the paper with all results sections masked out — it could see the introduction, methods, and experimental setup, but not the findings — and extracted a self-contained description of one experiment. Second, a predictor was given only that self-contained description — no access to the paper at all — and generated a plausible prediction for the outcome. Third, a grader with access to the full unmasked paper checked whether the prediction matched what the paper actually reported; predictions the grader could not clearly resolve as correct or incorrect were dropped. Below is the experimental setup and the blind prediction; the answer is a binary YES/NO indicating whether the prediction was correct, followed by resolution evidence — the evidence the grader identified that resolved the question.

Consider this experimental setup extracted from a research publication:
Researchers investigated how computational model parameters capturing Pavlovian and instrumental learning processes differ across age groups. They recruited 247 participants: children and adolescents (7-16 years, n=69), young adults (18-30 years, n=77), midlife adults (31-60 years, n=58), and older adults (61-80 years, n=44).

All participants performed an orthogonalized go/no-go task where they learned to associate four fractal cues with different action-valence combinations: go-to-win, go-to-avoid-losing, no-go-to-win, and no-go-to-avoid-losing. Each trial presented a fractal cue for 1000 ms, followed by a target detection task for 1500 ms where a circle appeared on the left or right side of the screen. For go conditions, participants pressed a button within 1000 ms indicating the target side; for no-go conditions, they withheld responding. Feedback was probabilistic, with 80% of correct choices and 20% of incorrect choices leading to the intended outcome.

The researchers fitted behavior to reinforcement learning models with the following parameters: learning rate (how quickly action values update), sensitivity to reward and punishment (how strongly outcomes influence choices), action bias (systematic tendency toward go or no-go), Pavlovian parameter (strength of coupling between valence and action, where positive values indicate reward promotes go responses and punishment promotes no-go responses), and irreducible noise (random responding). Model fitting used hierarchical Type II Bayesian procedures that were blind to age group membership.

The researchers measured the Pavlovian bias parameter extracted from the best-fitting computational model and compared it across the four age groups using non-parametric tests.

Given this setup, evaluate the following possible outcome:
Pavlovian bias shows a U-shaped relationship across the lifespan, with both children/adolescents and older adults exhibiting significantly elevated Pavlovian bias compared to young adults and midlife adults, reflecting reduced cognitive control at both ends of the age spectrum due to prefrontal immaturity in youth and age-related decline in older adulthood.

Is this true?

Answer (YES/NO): NO